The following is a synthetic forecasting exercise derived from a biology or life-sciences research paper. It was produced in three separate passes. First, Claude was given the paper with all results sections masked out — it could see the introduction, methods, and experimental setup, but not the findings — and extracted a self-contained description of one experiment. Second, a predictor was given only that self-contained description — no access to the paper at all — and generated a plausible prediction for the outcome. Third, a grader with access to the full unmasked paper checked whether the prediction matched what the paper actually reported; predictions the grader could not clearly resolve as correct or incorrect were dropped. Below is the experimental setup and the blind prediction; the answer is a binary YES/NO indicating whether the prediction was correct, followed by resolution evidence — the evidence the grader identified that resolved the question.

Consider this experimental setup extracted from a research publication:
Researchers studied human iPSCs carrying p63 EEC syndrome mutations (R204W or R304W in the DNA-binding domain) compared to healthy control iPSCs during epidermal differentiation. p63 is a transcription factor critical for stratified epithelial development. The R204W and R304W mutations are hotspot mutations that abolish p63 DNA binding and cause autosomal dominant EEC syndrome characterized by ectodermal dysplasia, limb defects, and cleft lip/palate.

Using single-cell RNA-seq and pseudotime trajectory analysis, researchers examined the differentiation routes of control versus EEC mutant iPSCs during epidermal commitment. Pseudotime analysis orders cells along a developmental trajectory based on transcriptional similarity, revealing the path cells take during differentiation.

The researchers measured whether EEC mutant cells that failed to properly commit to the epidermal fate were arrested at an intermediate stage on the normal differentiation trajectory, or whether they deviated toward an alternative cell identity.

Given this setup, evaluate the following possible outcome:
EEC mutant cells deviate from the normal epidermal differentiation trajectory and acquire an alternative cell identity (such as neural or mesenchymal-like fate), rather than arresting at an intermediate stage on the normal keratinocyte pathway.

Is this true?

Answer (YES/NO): YES